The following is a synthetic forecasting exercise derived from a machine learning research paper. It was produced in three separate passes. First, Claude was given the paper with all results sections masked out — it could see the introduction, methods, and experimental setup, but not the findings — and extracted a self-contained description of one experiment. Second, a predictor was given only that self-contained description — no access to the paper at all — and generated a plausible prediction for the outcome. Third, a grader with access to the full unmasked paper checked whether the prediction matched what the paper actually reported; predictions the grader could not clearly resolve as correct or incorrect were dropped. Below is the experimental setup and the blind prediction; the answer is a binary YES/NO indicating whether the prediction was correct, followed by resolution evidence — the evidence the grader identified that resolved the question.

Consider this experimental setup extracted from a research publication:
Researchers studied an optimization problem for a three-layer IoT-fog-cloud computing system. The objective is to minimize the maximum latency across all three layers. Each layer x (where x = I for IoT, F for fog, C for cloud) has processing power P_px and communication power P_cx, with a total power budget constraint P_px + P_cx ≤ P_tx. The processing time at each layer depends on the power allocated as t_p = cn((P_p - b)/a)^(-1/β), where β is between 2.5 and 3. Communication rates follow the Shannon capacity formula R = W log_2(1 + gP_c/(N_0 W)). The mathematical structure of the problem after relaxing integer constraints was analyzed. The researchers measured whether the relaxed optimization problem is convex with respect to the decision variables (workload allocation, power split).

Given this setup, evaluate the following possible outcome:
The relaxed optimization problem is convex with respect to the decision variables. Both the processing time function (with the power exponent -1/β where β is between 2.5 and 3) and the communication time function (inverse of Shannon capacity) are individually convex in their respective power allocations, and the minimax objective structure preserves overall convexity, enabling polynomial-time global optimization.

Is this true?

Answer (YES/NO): NO